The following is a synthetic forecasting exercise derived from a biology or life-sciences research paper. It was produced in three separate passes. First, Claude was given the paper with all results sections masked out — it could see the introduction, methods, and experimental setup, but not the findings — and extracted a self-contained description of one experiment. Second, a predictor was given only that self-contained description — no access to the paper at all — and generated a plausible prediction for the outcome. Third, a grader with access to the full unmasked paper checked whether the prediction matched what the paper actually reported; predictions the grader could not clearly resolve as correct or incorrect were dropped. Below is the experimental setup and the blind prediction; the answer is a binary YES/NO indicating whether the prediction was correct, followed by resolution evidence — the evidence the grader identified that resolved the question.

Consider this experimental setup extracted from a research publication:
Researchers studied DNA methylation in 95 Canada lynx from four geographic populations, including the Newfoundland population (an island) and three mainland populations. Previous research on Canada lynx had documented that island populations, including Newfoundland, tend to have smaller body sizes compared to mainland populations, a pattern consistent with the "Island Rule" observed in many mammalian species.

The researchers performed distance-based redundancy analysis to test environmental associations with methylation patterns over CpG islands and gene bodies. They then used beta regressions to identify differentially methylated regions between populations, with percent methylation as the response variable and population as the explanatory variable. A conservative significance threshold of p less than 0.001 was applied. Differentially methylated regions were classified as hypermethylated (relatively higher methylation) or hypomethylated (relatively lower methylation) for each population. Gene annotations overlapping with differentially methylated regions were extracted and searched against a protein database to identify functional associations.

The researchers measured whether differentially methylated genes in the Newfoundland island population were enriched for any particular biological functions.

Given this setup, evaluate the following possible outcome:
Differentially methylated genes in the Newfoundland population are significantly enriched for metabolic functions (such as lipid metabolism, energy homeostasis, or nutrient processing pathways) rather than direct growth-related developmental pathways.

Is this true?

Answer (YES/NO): NO